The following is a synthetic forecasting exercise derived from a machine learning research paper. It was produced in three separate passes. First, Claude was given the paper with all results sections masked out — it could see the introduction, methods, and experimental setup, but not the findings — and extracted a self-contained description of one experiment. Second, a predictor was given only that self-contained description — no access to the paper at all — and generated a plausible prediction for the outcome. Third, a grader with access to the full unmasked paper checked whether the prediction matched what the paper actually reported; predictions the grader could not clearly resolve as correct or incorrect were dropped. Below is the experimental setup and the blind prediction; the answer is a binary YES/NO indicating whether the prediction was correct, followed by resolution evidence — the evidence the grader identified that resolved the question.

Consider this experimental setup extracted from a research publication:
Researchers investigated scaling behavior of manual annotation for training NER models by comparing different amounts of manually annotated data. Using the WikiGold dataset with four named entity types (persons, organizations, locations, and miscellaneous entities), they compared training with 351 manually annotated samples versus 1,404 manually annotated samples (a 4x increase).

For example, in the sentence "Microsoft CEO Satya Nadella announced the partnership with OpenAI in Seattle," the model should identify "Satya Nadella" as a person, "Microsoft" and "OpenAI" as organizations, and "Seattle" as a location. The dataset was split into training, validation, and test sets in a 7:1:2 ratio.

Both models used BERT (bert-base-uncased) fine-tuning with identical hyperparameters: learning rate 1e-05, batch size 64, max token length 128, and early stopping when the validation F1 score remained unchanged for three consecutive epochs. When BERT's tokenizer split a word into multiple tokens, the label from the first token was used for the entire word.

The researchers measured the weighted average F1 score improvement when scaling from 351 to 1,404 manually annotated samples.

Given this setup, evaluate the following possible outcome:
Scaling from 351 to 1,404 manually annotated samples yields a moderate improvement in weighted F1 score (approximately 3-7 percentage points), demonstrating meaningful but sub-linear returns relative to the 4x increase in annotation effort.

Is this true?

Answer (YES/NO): NO